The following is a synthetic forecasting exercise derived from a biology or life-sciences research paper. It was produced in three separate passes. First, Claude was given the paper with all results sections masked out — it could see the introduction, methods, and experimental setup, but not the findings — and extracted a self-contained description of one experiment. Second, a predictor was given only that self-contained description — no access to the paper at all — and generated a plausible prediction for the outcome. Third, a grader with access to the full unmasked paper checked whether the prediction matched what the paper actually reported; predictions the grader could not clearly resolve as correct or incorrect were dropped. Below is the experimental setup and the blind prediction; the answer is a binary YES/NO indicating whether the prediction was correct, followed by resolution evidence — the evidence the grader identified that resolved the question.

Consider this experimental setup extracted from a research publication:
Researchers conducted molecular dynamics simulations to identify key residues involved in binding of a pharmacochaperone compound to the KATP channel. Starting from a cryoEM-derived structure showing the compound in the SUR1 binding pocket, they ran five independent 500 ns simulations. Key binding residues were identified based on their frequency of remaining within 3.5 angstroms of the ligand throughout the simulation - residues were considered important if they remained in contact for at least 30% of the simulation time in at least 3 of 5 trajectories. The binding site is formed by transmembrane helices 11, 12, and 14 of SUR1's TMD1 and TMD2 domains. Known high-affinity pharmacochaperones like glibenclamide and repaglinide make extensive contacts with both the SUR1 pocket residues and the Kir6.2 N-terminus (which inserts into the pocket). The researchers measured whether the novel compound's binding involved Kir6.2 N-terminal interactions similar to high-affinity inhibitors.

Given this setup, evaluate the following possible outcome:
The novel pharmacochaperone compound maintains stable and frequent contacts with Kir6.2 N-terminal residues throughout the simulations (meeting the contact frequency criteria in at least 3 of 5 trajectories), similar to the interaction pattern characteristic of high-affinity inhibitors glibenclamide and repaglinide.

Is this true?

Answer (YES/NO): NO